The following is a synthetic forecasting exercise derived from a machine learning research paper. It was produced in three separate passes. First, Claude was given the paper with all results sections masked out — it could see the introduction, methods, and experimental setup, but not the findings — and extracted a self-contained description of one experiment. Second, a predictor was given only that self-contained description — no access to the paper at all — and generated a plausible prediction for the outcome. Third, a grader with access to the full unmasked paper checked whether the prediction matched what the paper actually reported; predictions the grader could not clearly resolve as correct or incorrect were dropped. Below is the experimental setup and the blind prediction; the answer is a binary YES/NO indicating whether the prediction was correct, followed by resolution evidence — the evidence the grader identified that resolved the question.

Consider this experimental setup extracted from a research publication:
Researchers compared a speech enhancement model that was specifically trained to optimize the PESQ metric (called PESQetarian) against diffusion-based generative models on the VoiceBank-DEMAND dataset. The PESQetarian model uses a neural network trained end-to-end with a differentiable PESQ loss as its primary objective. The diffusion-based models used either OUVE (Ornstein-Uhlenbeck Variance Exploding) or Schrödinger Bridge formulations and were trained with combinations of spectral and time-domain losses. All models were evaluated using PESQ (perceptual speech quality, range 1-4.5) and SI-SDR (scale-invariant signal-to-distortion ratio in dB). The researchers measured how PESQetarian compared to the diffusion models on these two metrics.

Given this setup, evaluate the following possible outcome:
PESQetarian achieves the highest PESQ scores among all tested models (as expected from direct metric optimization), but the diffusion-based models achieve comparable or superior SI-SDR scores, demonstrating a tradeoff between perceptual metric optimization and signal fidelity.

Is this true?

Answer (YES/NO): YES